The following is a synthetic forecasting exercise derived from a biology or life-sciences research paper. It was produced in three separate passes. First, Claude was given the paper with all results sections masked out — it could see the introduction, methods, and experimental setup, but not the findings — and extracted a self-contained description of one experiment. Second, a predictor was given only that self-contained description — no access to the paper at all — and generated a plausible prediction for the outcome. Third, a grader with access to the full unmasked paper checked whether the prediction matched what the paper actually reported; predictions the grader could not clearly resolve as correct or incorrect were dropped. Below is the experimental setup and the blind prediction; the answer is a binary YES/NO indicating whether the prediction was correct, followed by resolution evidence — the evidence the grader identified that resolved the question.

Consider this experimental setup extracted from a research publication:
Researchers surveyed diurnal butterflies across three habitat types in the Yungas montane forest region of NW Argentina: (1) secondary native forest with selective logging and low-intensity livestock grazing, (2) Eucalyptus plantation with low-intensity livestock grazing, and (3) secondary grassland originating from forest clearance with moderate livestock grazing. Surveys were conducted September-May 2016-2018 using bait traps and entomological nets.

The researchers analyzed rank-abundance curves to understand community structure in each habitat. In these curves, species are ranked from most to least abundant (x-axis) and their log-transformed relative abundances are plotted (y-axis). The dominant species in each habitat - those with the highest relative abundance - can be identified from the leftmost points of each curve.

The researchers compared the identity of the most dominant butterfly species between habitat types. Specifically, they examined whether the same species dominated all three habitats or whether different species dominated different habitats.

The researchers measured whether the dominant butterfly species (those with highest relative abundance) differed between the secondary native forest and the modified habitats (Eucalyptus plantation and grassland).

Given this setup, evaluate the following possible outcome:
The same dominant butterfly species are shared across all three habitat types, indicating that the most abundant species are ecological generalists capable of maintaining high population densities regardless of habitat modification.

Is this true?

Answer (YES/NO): NO